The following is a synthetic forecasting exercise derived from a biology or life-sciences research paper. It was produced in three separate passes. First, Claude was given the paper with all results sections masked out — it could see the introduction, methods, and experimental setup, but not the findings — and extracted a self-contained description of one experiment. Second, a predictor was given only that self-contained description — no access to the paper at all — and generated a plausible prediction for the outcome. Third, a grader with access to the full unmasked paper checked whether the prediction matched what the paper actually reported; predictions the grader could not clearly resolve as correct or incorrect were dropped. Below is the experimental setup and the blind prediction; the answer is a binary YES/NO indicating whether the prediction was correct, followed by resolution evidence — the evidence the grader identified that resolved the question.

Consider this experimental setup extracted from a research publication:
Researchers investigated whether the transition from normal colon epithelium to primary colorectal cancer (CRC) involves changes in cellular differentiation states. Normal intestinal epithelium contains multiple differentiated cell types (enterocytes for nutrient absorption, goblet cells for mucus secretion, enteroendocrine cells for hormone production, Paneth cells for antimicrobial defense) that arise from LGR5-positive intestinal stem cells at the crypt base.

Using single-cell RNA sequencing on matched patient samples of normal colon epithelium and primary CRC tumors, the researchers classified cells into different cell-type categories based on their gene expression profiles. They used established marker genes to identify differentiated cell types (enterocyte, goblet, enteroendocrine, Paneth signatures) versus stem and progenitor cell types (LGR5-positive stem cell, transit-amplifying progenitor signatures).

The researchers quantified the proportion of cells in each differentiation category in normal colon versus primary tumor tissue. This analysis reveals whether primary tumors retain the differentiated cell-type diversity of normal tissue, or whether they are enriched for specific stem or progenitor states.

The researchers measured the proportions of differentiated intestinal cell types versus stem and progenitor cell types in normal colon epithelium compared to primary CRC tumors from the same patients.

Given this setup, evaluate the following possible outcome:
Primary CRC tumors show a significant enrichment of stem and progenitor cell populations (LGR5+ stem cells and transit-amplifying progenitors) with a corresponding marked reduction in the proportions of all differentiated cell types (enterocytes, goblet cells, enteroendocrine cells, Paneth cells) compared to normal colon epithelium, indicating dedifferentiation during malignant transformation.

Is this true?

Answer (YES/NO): NO